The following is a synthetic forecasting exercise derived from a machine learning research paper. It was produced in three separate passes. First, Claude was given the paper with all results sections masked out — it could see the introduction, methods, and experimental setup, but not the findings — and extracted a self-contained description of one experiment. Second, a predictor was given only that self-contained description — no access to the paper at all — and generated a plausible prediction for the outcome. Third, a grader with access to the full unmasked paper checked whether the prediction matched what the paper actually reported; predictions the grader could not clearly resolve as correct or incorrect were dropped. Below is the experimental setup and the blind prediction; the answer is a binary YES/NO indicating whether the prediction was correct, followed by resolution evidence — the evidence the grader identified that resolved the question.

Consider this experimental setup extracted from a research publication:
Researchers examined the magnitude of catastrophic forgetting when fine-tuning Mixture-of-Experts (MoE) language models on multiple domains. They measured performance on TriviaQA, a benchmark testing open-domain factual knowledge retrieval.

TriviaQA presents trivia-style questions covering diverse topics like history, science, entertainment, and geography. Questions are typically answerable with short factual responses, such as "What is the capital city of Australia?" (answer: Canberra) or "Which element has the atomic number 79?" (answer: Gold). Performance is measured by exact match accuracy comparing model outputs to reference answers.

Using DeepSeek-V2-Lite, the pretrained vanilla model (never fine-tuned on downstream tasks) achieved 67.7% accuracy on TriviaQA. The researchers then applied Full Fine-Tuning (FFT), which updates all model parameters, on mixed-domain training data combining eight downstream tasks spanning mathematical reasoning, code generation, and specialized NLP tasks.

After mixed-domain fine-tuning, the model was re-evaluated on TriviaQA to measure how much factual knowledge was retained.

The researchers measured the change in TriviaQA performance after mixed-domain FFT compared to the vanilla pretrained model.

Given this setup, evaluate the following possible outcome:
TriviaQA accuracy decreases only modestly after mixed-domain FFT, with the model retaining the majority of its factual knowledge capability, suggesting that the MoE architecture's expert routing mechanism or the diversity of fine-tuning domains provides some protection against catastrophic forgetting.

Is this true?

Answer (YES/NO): NO